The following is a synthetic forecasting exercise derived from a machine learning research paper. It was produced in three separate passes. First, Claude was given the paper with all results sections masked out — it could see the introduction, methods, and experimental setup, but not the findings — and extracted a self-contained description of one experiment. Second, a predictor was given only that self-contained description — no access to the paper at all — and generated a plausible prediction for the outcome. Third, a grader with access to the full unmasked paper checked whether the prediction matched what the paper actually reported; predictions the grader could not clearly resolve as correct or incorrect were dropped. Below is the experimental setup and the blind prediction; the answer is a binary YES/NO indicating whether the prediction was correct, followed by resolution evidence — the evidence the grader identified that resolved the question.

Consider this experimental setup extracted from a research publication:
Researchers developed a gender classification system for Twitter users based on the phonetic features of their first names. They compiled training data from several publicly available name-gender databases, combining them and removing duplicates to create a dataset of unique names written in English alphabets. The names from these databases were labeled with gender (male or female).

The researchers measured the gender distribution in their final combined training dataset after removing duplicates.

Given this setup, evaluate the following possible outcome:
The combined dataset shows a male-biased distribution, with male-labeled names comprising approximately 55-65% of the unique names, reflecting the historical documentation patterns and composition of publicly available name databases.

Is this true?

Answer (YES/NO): NO